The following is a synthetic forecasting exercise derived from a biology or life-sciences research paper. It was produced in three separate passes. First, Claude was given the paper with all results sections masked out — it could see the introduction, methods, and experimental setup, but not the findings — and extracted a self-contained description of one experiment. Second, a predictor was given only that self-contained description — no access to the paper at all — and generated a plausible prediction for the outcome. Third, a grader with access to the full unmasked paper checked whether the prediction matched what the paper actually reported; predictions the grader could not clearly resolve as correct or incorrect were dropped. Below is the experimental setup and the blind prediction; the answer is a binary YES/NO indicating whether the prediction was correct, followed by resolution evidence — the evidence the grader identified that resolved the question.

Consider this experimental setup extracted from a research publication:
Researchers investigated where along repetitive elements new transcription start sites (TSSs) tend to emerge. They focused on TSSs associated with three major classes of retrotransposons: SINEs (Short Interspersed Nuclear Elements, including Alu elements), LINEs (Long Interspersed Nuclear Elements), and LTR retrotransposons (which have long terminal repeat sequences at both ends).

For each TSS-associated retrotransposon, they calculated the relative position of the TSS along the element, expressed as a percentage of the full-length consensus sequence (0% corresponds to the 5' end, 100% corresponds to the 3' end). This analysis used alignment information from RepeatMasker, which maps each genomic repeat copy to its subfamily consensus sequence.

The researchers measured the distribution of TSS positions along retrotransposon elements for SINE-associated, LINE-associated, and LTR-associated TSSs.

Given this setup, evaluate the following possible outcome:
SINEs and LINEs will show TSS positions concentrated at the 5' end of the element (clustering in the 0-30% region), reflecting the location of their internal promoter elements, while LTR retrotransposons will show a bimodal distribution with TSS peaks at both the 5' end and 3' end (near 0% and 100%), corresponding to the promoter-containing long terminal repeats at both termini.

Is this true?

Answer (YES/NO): NO